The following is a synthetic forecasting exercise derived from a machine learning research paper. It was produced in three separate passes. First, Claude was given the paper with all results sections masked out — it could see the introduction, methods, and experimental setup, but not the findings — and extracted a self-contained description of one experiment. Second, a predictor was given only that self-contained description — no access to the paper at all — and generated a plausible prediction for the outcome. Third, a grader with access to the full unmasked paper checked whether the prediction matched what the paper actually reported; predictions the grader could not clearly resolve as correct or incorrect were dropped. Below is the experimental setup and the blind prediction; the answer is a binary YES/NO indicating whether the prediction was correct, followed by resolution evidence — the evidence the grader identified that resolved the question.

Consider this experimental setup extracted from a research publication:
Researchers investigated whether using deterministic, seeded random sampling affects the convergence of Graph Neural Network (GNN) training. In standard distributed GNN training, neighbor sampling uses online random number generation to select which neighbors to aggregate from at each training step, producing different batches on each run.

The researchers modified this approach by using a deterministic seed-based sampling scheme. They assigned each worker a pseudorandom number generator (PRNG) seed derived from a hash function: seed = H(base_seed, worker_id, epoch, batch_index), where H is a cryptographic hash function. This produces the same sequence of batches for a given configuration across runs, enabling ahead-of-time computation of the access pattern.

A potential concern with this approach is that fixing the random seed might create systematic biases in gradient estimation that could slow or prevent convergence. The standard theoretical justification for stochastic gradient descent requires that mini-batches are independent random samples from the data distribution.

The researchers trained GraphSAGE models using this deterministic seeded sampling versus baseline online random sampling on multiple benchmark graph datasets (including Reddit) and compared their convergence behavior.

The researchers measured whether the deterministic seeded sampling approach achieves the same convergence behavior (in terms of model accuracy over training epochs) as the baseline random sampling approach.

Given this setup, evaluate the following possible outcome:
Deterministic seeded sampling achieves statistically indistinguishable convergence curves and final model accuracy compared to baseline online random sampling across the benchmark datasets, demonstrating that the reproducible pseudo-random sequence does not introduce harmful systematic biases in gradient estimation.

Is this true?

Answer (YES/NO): YES